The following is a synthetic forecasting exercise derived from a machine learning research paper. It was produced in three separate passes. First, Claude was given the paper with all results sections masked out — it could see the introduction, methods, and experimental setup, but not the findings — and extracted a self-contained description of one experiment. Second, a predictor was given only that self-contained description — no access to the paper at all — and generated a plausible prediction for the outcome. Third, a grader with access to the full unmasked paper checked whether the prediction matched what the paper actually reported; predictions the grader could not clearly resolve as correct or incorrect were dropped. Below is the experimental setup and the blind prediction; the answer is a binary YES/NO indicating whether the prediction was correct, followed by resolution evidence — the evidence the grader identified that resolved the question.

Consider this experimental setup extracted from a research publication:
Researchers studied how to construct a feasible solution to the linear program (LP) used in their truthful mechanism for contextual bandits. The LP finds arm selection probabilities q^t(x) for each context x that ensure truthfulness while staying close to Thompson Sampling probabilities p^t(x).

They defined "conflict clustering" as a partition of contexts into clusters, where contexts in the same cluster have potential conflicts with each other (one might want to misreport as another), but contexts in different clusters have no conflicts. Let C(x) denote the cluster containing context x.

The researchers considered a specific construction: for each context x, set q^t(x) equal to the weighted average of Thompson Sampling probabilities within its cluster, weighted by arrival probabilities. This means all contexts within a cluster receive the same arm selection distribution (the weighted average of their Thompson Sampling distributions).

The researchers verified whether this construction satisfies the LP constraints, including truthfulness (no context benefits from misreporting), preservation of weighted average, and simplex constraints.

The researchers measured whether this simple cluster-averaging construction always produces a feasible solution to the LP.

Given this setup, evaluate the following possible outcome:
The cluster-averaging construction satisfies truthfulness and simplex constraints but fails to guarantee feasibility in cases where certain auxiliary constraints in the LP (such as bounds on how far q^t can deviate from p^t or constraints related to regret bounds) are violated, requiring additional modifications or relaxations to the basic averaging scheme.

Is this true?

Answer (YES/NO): NO